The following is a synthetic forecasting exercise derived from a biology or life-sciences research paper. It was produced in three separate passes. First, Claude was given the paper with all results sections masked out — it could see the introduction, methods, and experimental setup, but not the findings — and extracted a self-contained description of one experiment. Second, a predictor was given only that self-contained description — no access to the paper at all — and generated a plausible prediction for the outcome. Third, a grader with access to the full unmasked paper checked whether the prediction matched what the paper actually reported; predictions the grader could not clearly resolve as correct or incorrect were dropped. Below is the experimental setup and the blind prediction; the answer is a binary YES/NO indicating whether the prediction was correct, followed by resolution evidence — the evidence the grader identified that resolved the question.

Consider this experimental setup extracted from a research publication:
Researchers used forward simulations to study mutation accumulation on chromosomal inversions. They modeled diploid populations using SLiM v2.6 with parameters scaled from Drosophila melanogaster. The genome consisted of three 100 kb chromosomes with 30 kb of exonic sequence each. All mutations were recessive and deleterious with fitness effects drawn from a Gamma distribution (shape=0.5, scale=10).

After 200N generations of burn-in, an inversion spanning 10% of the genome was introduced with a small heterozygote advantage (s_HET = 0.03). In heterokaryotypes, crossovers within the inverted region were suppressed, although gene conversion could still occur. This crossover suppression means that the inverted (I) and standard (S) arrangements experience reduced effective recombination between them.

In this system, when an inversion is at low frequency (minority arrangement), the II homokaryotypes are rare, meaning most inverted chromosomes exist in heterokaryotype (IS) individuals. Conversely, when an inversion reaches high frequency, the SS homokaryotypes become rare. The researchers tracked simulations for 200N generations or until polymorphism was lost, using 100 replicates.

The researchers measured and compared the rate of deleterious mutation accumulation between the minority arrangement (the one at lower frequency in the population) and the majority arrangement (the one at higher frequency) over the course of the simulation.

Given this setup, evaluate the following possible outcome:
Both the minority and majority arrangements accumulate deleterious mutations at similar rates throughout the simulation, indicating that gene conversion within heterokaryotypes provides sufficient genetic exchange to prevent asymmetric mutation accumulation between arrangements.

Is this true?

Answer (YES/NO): NO